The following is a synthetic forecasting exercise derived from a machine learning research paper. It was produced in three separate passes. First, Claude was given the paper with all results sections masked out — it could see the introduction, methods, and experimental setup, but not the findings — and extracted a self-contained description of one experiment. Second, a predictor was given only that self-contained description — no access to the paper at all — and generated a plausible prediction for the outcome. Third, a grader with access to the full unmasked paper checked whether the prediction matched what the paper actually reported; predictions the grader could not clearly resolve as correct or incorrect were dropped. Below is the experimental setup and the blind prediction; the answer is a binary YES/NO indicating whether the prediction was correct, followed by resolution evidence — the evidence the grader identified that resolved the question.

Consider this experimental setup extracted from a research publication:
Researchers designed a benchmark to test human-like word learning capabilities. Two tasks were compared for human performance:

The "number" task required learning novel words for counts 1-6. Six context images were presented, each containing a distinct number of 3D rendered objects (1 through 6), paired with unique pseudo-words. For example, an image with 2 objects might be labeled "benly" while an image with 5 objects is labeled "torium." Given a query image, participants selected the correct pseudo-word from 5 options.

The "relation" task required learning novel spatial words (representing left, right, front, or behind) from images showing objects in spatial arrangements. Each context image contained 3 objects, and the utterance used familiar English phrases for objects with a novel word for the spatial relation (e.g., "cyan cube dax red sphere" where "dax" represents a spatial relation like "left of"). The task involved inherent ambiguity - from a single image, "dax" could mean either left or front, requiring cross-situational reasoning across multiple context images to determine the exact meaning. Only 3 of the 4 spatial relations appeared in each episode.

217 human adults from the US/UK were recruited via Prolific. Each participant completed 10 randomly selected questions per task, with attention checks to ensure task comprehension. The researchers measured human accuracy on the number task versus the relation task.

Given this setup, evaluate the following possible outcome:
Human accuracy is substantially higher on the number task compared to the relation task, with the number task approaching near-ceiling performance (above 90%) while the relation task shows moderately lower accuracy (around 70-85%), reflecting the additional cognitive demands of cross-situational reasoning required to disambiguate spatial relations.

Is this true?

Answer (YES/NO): NO